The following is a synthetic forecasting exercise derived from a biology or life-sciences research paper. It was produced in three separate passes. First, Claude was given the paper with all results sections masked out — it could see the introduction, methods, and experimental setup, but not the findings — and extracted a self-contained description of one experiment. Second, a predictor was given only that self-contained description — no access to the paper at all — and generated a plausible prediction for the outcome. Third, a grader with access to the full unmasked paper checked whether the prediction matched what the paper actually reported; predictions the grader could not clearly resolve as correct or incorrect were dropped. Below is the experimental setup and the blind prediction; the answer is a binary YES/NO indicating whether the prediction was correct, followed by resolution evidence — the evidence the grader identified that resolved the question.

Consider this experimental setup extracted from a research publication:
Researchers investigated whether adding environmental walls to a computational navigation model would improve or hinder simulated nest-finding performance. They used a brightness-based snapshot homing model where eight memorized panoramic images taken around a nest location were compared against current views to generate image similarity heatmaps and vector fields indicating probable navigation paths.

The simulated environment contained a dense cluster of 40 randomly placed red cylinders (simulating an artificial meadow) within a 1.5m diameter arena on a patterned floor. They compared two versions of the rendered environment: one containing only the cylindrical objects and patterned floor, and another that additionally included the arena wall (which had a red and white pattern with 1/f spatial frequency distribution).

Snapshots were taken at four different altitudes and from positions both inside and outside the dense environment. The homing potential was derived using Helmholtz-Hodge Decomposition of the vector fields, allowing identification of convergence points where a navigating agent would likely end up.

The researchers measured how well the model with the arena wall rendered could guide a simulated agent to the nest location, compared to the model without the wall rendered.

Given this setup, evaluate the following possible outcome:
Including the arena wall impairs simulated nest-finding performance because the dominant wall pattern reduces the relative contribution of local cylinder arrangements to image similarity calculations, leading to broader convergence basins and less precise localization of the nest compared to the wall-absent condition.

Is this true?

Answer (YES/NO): NO